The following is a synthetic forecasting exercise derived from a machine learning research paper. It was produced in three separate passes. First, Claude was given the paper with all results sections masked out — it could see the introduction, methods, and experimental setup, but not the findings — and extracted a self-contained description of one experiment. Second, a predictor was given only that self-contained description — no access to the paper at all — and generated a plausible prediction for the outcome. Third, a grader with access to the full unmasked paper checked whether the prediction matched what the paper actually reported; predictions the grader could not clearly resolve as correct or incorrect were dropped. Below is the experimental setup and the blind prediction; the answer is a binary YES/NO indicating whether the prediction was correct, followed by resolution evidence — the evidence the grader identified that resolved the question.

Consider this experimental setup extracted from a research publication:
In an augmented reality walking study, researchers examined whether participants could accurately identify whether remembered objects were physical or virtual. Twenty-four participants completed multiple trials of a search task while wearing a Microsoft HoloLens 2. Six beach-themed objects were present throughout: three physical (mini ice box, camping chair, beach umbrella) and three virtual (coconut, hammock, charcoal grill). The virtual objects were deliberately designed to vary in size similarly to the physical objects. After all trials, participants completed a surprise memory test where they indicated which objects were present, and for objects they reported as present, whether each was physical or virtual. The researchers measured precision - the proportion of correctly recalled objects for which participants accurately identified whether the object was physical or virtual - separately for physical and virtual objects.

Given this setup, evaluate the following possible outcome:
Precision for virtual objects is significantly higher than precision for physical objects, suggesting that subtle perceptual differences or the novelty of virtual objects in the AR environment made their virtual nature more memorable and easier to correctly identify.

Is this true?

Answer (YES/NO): YES